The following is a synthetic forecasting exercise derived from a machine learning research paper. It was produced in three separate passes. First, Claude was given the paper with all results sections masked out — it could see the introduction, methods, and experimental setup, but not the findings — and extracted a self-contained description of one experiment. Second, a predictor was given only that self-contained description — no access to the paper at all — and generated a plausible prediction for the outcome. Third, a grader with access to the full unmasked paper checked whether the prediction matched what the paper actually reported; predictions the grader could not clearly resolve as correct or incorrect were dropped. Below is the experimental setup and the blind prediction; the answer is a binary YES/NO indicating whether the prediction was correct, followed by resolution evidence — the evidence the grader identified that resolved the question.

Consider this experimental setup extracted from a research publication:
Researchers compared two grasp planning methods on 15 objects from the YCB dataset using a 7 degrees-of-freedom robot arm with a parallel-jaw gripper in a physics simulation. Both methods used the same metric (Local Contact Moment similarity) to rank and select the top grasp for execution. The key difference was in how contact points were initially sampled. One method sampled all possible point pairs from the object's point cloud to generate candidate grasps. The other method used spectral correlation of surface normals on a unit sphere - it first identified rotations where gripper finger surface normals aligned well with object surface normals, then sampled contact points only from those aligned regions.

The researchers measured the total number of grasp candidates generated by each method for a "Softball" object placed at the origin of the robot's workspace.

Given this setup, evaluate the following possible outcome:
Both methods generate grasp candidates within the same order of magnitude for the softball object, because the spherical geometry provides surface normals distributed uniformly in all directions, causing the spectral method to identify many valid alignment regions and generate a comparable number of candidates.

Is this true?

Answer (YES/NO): NO